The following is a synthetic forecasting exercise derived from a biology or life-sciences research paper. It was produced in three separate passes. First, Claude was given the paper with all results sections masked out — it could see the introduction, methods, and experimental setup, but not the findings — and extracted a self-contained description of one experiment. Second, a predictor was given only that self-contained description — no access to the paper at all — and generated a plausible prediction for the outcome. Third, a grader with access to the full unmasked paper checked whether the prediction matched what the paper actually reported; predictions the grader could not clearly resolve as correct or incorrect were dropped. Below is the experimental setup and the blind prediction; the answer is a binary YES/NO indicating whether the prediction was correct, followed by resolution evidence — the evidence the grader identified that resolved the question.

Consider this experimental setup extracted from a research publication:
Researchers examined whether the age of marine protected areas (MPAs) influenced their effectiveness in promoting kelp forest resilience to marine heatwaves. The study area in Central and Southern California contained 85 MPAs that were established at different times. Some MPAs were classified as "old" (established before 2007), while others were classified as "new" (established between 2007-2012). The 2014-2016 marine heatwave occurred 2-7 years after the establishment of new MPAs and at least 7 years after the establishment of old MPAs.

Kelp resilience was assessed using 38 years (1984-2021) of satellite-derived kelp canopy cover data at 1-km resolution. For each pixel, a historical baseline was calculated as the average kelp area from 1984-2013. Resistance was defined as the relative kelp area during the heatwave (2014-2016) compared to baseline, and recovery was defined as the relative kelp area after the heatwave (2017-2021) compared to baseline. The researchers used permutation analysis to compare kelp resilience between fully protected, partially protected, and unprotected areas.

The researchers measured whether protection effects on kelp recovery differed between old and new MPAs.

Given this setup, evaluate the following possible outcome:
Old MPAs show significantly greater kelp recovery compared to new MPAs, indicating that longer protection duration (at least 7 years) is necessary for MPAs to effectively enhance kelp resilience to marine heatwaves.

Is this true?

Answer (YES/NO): NO